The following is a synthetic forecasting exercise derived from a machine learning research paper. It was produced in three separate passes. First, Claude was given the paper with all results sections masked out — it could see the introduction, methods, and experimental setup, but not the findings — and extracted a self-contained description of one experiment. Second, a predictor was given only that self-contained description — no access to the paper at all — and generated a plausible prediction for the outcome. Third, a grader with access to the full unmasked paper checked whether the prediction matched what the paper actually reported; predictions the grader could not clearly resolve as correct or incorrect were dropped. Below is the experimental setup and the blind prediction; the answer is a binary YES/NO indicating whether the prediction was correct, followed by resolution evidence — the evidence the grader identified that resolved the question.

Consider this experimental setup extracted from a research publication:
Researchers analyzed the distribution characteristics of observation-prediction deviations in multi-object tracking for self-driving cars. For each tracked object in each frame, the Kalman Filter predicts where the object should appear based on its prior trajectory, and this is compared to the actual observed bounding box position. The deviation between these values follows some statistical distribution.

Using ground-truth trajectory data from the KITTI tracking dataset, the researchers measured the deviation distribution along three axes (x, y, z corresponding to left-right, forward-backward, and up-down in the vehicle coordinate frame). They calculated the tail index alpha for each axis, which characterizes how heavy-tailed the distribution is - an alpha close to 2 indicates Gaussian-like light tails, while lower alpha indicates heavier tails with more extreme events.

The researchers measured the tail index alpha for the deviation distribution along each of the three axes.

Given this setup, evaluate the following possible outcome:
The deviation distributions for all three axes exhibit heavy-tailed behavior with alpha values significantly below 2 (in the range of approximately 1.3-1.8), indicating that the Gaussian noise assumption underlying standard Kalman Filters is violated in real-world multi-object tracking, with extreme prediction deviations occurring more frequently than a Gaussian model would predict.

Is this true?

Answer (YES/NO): NO